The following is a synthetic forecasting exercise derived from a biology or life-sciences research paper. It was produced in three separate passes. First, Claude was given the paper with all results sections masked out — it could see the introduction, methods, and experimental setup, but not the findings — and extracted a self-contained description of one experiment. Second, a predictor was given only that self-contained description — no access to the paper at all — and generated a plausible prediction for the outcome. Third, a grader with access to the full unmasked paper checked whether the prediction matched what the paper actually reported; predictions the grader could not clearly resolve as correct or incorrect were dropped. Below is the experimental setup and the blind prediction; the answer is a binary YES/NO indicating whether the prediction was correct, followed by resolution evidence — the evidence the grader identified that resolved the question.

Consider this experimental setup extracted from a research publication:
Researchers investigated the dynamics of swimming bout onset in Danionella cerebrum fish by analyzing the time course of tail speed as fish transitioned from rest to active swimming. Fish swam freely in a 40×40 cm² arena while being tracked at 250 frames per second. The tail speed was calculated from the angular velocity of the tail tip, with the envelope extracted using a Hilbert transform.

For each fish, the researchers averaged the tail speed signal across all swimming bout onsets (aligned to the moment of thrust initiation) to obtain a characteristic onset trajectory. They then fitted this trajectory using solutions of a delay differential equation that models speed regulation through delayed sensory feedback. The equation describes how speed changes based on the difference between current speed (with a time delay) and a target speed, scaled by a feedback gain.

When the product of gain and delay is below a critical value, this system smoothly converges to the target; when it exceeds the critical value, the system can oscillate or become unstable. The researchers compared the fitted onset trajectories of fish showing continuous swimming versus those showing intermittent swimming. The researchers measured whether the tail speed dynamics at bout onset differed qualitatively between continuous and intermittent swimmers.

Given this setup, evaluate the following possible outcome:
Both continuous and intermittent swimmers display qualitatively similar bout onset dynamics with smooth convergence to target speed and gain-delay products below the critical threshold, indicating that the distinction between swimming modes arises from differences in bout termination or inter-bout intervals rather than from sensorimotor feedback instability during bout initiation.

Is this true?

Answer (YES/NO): NO